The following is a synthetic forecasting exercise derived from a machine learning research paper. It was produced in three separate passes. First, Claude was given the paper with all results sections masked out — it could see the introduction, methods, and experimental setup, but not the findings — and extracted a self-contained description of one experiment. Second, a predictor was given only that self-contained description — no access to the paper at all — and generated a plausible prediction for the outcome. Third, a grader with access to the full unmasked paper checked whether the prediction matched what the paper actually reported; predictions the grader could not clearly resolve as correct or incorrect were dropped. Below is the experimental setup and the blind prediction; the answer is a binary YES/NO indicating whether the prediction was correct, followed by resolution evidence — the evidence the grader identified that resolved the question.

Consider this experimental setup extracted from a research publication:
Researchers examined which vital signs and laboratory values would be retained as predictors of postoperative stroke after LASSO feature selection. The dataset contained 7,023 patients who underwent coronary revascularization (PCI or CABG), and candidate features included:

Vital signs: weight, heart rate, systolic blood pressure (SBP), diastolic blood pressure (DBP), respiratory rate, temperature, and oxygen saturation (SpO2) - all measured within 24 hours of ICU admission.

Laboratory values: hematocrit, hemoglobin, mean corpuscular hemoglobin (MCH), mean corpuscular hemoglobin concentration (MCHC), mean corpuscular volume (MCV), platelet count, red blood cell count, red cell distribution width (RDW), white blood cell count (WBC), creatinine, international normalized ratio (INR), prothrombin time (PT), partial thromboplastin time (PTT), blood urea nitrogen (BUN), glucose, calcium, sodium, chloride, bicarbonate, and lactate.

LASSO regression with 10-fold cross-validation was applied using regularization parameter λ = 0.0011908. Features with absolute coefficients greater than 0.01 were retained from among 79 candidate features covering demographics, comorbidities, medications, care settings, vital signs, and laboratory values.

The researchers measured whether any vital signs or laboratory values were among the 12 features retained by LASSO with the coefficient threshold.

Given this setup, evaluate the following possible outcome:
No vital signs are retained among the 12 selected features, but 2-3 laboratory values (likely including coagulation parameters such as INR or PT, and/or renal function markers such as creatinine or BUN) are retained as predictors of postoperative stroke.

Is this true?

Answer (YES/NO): NO